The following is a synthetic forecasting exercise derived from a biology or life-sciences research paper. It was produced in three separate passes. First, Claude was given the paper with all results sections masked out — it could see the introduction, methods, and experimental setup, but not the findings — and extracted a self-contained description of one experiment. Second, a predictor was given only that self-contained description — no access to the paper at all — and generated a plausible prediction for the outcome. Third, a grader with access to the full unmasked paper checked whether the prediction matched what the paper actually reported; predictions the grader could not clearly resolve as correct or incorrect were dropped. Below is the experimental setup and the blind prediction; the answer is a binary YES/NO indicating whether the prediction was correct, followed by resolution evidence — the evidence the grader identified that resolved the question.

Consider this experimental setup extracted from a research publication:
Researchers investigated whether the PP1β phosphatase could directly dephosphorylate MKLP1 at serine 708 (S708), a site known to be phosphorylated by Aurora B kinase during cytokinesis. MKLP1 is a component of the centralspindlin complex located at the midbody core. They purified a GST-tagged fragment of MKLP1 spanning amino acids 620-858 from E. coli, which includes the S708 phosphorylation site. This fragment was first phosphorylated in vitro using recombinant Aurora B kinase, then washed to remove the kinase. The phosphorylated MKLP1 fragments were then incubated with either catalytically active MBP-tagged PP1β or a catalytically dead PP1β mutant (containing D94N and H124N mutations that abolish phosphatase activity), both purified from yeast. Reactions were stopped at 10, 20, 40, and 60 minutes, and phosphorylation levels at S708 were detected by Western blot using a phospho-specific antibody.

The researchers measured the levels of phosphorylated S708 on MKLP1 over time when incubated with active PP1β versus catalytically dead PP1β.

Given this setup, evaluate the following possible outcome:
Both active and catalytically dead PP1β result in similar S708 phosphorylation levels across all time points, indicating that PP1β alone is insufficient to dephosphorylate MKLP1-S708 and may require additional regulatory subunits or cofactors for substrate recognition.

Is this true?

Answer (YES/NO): NO